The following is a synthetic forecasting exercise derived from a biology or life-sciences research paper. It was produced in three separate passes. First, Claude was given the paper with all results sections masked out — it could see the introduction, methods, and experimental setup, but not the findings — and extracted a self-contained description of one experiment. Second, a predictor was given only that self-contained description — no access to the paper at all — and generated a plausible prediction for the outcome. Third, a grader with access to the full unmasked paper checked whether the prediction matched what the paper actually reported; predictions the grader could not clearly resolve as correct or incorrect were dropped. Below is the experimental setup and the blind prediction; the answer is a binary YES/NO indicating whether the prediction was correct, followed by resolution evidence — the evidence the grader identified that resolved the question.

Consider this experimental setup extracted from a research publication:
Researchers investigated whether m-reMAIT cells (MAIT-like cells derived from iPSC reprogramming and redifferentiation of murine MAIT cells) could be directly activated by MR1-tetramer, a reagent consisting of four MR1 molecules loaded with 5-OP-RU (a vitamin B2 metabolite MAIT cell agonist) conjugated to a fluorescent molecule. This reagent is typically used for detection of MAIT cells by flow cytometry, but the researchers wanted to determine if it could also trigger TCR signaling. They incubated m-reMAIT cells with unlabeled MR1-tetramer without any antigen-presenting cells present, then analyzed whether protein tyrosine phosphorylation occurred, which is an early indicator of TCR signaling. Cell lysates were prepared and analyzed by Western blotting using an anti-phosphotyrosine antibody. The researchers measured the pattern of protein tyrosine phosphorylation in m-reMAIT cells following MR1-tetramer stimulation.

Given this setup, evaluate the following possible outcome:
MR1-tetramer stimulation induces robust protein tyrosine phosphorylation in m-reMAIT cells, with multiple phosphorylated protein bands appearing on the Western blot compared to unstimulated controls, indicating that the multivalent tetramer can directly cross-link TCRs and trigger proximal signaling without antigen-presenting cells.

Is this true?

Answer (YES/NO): YES